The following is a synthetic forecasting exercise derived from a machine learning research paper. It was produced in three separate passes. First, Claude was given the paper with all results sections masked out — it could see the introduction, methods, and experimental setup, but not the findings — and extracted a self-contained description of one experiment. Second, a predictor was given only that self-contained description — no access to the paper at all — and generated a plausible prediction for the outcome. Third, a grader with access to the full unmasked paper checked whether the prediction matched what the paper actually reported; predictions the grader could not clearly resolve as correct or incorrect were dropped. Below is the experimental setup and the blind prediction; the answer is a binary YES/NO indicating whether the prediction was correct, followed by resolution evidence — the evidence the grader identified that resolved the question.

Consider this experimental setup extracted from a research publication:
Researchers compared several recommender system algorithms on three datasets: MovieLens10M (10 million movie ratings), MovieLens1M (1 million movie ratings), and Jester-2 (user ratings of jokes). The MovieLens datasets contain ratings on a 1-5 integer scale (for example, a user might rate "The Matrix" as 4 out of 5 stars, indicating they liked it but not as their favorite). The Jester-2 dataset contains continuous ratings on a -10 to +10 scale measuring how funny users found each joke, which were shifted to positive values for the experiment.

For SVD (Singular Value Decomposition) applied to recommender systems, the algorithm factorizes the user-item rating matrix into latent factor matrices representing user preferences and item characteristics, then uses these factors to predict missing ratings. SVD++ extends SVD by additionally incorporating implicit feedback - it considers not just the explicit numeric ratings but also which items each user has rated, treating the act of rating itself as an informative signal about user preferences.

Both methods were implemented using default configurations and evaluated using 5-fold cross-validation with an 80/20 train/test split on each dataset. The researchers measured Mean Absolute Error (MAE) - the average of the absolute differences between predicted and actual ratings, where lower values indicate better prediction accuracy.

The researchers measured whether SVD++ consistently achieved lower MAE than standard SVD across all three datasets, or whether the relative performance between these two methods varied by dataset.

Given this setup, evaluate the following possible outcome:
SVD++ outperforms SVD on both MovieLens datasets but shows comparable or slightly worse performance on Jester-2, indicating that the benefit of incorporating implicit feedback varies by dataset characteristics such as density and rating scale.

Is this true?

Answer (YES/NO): NO